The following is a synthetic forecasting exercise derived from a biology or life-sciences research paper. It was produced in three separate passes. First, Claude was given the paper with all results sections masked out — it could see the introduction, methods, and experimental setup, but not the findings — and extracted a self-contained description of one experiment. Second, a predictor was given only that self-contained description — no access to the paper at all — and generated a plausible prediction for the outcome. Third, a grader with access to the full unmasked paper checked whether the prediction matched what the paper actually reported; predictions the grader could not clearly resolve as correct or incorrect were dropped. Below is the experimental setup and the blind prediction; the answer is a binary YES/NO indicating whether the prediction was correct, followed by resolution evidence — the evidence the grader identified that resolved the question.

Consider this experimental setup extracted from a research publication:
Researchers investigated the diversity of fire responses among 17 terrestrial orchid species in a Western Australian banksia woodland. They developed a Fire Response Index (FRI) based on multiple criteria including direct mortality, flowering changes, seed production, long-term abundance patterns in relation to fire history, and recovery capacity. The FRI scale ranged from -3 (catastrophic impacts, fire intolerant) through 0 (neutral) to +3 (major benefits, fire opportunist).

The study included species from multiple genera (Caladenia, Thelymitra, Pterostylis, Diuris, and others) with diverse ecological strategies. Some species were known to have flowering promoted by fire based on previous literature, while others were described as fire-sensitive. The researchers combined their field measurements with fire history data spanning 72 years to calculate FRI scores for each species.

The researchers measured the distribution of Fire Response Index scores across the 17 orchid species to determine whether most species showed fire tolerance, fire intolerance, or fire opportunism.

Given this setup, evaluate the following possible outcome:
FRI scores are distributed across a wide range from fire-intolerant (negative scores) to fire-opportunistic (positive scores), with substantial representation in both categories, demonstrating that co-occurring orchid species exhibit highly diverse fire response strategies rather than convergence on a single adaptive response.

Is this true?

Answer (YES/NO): YES